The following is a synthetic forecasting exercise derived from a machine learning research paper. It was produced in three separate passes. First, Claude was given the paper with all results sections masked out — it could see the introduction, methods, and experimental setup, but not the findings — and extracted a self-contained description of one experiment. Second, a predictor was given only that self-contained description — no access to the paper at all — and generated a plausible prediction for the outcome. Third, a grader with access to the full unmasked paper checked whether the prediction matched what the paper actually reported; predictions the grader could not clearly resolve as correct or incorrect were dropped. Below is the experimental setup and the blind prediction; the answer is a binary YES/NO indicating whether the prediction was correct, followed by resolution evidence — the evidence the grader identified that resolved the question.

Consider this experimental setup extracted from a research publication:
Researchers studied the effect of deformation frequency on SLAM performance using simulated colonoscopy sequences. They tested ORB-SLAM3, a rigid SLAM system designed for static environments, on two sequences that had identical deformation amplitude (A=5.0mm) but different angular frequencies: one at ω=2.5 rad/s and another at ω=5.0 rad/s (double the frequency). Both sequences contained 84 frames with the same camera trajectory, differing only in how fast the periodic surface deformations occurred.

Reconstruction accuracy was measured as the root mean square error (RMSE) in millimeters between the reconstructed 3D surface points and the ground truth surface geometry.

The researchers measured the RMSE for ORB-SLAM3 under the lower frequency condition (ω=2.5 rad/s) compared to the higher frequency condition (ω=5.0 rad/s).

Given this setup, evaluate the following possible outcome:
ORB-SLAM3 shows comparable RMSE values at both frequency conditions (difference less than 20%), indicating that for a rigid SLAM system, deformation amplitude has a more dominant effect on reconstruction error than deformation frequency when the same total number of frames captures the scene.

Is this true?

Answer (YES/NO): NO